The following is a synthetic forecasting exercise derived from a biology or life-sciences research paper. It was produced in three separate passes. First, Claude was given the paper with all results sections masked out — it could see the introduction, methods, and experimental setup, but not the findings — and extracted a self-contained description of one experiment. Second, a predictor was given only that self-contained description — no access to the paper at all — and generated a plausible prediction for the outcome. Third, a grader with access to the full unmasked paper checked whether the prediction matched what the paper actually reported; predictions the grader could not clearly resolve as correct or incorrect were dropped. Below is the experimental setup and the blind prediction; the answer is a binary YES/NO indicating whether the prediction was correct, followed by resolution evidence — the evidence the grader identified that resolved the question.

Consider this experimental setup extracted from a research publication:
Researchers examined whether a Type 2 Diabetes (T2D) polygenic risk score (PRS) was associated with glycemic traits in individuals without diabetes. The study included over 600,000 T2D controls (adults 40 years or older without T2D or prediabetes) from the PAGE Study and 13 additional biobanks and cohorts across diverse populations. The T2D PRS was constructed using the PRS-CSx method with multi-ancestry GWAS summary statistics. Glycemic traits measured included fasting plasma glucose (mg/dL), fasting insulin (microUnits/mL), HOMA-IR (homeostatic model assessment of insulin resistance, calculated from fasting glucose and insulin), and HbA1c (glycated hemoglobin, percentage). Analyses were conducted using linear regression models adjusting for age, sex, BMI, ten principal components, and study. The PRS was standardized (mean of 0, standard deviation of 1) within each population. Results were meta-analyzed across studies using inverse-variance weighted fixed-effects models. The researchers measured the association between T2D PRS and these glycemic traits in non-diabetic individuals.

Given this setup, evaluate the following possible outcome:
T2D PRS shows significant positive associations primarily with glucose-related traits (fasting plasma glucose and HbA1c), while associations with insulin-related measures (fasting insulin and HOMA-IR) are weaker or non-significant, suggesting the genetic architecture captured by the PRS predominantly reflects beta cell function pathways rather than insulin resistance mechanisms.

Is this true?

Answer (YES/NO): YES